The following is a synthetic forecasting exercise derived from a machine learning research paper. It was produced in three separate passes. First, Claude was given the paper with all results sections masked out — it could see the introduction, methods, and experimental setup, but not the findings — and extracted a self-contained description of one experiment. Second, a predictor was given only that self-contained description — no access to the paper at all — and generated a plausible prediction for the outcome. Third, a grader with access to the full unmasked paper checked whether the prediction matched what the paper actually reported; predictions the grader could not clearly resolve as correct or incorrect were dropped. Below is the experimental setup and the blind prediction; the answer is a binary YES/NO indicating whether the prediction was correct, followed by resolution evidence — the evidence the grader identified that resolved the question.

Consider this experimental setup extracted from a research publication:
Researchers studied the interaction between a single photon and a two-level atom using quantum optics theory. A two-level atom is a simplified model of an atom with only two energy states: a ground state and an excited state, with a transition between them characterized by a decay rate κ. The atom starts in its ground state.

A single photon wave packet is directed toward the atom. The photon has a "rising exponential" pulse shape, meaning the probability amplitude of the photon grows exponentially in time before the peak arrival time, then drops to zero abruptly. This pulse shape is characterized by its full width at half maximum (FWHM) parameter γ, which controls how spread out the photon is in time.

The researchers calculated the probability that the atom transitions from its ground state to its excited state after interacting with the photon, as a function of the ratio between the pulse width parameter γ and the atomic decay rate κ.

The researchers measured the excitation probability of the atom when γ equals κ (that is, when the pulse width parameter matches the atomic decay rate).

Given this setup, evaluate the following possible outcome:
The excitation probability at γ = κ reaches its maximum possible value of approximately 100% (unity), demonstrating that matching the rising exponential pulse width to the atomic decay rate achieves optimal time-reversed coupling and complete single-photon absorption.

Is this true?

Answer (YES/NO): YES